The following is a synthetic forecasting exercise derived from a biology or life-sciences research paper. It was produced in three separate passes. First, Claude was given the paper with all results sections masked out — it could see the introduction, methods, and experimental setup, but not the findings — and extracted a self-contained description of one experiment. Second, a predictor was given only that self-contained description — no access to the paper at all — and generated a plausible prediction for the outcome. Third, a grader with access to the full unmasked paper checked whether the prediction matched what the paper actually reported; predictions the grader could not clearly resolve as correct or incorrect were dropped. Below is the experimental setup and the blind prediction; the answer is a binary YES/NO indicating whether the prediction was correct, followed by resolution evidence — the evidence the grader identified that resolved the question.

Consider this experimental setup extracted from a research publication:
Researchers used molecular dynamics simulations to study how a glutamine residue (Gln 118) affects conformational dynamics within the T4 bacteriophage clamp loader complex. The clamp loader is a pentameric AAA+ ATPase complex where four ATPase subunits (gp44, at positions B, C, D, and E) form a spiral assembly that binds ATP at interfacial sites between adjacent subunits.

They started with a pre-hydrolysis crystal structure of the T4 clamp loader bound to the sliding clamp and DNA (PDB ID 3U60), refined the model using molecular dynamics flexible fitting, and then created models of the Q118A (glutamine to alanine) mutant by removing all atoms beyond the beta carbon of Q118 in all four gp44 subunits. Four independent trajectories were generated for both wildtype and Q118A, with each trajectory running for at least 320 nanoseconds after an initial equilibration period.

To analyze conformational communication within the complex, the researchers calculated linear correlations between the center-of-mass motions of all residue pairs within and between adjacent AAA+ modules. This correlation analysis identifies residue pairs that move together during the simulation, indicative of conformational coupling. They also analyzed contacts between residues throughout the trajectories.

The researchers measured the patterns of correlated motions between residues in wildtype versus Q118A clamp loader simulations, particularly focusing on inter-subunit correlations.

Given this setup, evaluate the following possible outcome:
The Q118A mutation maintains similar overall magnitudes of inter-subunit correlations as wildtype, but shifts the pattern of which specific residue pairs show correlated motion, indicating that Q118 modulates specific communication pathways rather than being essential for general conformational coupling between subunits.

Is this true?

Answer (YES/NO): NO